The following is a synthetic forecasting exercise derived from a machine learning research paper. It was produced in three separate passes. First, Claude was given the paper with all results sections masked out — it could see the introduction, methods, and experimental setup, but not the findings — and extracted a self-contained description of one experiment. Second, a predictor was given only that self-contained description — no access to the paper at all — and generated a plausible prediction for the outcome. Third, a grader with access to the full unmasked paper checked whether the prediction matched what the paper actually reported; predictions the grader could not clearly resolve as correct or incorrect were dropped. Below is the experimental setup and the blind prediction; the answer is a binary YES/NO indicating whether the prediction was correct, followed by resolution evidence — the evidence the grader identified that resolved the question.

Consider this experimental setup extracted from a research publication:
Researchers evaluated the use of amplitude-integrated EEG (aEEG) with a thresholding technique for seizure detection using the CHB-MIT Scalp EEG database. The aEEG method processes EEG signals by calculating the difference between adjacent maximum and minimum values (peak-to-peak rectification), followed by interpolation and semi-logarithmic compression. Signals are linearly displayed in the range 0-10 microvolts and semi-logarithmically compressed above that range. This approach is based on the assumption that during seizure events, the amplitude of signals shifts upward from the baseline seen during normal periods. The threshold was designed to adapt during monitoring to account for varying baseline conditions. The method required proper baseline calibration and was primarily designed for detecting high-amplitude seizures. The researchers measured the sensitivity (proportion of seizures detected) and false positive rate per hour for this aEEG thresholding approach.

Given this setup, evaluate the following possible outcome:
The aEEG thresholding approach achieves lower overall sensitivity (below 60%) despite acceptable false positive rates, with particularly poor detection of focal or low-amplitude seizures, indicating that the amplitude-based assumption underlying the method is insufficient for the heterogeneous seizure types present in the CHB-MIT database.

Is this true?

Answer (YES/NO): NO